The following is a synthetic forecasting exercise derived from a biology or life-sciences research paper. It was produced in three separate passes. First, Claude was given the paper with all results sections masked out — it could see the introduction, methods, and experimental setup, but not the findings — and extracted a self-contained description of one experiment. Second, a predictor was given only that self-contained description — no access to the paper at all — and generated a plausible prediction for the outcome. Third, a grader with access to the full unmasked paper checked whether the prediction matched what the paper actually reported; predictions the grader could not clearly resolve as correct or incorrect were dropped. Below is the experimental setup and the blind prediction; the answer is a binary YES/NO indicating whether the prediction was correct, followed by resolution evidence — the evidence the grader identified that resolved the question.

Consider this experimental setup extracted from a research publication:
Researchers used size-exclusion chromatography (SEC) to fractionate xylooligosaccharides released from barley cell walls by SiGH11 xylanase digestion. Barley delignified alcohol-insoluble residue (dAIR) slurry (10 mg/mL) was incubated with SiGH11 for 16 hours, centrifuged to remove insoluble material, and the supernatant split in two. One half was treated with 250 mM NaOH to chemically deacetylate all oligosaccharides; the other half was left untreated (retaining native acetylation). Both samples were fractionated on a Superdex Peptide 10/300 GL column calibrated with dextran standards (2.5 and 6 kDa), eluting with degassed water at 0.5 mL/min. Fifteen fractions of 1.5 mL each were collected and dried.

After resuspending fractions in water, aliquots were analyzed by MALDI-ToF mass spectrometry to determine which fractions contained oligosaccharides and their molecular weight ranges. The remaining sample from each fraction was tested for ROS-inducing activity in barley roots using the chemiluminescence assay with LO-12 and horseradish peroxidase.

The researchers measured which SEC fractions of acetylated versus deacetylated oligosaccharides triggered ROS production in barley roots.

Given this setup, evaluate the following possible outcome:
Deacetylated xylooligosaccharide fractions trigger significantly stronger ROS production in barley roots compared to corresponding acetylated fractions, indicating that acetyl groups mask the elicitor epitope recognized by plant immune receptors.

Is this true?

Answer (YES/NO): YES